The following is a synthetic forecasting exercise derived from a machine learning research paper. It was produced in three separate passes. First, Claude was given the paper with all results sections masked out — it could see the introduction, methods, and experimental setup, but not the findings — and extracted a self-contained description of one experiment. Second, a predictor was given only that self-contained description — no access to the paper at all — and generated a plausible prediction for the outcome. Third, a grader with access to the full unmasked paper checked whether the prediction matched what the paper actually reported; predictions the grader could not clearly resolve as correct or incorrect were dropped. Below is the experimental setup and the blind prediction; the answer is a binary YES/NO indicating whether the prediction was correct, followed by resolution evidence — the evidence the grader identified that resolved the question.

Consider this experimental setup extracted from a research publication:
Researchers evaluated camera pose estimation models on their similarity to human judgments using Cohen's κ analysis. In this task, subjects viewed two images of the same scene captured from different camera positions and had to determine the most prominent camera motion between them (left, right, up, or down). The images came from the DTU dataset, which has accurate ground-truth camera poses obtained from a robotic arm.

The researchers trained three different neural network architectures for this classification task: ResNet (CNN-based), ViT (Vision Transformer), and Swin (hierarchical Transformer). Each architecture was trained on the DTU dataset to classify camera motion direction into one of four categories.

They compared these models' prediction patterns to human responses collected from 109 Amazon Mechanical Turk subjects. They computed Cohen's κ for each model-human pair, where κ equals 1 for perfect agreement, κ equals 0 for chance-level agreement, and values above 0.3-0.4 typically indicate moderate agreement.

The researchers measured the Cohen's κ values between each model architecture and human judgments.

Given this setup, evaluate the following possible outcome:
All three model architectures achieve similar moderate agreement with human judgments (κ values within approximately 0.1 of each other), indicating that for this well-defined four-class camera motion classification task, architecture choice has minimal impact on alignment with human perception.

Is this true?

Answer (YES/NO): NO